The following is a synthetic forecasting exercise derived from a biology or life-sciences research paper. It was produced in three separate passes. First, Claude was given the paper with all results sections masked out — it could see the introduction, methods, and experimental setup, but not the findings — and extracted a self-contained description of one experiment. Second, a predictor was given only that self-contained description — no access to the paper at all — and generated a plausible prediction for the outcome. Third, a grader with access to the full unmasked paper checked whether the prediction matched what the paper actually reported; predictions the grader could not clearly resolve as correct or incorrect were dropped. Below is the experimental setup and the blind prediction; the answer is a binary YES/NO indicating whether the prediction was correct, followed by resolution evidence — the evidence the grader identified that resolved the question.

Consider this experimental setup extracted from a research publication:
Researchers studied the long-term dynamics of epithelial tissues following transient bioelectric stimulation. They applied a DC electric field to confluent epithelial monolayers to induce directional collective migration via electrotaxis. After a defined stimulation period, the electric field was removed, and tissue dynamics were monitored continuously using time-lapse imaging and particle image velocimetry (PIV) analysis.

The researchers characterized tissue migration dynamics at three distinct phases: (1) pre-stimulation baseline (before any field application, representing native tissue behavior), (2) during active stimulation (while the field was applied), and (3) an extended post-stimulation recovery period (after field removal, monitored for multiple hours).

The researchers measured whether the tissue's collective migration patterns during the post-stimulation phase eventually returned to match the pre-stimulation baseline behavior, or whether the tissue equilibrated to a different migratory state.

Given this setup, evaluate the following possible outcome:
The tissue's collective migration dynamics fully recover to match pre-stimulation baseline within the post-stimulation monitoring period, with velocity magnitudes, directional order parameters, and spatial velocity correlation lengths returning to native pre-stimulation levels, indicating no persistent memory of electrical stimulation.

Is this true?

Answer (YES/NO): NO